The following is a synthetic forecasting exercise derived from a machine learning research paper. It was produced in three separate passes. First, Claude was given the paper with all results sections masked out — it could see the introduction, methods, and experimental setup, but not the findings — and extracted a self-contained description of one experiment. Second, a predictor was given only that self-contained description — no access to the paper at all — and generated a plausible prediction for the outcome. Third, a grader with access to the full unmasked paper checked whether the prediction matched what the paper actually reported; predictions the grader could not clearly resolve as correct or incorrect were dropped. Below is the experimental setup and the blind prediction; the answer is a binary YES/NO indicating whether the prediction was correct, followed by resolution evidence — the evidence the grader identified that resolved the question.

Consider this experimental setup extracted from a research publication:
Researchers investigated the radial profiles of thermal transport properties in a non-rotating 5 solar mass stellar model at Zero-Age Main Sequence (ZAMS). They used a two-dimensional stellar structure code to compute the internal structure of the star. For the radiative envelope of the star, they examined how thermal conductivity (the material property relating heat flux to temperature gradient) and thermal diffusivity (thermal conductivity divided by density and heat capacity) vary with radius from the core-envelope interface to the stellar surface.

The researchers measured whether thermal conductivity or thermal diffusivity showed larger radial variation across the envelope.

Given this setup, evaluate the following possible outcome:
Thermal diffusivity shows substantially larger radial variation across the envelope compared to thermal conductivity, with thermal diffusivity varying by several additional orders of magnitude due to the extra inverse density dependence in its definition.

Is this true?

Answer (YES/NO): YES